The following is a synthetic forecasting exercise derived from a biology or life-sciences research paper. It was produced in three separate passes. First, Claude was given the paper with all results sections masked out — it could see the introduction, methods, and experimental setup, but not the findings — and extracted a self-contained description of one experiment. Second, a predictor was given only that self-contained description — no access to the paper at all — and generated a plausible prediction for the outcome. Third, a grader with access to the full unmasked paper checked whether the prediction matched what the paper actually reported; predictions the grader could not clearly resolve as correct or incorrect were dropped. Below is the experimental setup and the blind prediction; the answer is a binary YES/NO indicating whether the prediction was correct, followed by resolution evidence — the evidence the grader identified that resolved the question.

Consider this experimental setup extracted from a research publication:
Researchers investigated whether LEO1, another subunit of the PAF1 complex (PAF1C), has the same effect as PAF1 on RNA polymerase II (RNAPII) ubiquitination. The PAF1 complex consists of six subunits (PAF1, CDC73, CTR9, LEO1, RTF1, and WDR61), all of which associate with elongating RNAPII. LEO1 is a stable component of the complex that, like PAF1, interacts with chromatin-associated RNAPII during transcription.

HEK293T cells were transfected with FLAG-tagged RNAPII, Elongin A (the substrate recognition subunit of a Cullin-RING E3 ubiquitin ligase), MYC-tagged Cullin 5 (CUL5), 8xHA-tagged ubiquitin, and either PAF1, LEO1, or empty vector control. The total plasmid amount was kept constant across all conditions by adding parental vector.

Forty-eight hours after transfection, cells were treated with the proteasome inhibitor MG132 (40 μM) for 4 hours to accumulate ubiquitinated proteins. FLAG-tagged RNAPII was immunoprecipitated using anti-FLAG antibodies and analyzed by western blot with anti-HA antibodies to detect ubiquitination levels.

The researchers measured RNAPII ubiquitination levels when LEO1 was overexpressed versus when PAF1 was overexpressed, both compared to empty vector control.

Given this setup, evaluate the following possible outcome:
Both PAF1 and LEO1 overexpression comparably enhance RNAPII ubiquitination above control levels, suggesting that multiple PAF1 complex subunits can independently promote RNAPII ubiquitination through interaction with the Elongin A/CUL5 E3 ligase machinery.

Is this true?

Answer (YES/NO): YES